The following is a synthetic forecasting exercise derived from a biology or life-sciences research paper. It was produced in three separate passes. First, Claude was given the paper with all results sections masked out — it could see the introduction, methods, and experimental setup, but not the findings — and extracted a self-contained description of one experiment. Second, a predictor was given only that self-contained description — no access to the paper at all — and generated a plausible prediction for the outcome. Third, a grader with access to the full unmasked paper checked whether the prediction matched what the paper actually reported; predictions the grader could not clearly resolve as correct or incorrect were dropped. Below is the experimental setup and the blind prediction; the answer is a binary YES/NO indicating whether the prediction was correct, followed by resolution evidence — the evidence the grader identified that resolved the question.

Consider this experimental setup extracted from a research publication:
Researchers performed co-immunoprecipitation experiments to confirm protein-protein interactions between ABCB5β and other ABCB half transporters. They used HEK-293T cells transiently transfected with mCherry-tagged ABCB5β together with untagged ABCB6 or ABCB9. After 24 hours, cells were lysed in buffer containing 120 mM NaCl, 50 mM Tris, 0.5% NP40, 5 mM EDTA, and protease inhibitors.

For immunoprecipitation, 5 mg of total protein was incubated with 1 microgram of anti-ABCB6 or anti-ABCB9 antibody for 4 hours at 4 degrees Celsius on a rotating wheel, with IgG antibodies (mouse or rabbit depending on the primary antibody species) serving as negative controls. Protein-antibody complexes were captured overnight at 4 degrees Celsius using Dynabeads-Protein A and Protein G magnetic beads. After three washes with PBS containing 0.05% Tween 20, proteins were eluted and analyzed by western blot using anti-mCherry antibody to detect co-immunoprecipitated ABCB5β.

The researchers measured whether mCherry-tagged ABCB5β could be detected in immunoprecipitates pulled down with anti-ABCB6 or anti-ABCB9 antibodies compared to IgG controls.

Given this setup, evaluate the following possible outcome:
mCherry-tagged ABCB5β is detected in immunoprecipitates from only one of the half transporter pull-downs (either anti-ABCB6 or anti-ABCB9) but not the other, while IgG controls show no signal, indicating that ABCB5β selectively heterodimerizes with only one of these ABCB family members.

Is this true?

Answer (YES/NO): NO